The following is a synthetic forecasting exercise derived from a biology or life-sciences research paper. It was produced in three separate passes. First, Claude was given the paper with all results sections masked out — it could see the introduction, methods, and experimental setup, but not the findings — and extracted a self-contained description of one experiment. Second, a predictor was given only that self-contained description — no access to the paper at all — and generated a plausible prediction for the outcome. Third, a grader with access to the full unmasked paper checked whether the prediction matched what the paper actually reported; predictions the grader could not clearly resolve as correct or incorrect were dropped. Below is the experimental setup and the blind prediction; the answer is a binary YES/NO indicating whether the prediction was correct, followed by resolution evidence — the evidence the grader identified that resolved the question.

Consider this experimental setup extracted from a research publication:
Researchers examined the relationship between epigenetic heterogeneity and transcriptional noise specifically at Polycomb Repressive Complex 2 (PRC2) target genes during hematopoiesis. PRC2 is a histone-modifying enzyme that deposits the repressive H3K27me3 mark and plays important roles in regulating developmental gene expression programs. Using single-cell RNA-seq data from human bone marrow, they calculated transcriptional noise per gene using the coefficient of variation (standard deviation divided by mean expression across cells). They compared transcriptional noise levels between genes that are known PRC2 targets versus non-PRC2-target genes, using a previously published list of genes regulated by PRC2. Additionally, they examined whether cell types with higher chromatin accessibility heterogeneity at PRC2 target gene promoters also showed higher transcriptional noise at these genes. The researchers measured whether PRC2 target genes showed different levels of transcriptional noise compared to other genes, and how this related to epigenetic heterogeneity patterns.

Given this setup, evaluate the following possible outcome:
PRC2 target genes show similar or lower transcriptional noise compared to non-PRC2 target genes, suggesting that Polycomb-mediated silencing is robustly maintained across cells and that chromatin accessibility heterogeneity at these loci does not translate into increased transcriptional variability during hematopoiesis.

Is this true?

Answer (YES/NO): NO